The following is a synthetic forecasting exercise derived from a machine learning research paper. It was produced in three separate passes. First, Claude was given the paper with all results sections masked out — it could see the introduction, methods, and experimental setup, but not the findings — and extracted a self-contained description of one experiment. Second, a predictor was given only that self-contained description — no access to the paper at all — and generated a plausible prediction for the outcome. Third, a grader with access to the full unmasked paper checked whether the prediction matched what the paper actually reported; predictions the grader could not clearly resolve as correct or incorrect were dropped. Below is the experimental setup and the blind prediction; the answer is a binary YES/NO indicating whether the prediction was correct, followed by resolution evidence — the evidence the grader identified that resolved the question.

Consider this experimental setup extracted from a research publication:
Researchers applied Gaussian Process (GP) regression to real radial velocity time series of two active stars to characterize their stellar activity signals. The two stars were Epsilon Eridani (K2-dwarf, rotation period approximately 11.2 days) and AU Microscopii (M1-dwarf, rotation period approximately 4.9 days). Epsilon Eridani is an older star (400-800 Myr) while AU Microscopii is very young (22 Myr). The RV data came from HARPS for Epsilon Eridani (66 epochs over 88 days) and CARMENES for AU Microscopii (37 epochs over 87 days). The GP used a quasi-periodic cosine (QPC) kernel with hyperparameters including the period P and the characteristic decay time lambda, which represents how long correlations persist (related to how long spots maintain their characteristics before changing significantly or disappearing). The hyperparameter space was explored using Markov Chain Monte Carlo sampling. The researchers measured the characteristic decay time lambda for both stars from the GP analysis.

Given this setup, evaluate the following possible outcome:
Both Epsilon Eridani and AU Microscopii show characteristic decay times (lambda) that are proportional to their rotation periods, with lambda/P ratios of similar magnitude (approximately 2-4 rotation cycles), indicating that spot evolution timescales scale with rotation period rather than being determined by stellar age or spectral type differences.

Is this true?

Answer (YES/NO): NO